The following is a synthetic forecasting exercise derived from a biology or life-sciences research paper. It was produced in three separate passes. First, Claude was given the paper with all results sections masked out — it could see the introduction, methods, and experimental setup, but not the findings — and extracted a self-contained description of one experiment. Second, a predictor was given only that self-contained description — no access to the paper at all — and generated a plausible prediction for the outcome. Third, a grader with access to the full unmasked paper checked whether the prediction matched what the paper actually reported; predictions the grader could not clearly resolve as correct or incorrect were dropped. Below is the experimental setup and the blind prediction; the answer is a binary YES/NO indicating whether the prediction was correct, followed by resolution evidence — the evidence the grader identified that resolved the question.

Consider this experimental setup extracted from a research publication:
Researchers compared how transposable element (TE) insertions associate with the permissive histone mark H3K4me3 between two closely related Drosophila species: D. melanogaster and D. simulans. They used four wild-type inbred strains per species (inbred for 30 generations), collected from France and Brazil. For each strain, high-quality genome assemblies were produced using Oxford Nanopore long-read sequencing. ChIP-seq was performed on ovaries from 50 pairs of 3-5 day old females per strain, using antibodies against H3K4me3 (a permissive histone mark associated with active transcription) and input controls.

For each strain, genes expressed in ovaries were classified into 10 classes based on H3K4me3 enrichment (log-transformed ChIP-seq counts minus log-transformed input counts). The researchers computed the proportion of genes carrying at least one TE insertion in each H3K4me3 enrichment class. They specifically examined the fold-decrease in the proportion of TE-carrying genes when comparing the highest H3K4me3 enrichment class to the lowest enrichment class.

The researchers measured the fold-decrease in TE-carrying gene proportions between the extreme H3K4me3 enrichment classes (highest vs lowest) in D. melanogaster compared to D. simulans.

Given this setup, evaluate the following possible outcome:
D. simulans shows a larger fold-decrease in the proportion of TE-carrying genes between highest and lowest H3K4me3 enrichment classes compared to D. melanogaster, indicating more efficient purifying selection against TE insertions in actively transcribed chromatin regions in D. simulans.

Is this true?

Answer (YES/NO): YES